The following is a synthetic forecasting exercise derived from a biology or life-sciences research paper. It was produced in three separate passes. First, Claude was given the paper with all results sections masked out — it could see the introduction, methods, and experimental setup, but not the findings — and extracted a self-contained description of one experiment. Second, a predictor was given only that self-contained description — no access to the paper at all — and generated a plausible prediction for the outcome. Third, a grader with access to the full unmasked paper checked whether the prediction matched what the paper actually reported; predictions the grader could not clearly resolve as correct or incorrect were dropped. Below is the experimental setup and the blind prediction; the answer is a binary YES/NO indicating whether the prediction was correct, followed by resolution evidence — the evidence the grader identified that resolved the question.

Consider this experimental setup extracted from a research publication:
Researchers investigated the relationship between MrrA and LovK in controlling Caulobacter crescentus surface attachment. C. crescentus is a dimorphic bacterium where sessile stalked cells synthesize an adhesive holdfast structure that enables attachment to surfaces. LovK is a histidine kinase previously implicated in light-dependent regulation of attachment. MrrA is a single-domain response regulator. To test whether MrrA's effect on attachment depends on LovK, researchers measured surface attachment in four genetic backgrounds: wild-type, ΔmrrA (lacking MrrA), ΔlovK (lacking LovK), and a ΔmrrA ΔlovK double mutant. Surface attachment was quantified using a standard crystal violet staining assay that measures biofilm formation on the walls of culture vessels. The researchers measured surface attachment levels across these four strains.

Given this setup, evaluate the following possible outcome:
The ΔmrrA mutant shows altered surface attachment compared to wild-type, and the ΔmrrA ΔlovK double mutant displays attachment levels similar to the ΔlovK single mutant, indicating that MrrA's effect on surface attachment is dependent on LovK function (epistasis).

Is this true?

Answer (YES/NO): YES